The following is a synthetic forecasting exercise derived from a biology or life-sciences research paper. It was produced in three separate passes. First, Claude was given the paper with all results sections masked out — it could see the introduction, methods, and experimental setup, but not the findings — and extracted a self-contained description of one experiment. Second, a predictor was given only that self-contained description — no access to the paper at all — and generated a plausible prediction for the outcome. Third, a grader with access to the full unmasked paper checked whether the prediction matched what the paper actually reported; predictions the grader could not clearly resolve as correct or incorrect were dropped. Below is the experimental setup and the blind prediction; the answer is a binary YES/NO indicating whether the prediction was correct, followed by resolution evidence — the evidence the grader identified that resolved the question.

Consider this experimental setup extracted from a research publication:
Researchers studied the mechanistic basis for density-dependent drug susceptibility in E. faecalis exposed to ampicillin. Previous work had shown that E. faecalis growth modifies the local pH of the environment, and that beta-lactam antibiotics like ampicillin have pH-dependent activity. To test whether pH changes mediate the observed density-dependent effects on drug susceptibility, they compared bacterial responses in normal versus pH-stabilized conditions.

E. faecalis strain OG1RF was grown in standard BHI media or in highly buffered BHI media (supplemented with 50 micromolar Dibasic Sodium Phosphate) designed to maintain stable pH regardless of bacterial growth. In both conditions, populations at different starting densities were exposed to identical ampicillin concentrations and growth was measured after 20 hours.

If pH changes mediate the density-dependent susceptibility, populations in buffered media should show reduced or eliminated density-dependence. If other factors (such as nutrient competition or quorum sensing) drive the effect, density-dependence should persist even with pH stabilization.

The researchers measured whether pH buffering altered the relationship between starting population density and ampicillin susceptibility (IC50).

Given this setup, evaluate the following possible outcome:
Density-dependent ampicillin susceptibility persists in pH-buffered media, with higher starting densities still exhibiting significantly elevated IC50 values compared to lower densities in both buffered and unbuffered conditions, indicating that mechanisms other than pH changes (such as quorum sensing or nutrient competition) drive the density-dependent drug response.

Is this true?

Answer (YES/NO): NO